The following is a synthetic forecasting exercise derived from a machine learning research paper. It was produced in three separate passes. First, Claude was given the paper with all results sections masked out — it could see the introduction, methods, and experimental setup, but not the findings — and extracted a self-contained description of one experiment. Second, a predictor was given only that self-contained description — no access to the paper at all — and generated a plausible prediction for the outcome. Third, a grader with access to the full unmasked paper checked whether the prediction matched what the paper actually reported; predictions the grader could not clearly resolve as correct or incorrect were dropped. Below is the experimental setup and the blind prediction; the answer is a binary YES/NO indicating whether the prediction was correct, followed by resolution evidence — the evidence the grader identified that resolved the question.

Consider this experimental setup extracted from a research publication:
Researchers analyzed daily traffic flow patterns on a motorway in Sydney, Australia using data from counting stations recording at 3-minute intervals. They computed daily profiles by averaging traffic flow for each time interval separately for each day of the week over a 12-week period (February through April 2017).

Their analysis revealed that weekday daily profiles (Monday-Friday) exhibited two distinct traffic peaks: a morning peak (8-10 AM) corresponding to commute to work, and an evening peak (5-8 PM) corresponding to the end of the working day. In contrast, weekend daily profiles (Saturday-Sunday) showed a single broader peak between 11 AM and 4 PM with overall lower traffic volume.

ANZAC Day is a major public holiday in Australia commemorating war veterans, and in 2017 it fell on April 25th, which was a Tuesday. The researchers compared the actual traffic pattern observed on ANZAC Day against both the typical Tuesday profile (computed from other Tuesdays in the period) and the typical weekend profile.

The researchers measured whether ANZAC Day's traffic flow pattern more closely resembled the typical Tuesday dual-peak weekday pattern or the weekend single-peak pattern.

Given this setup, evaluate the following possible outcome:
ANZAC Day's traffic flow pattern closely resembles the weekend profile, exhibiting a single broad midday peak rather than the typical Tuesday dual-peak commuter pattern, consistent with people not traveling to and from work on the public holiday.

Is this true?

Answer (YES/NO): YES